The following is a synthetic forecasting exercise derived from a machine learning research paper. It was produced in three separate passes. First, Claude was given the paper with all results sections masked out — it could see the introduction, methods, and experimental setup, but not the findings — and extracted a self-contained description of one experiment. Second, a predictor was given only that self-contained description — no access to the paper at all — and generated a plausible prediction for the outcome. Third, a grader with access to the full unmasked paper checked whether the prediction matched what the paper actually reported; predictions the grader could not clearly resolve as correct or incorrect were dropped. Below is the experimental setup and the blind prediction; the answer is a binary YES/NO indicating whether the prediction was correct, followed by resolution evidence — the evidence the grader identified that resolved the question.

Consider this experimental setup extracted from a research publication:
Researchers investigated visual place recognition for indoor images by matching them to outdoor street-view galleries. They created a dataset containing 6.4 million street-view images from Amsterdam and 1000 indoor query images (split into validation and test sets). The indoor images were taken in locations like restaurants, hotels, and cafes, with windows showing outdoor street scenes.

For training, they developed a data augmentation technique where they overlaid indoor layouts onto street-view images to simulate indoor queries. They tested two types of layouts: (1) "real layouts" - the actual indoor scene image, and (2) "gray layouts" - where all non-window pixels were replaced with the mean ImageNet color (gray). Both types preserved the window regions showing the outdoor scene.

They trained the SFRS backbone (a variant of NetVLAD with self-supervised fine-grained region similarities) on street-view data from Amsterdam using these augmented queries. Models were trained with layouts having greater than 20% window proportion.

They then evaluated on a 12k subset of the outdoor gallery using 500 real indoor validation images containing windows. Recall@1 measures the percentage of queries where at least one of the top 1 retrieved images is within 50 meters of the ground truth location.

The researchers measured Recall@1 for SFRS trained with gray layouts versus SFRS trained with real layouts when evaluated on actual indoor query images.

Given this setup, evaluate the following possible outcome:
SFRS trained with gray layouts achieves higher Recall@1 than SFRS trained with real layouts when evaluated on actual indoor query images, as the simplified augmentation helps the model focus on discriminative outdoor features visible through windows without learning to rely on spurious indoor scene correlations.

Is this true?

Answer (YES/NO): NO